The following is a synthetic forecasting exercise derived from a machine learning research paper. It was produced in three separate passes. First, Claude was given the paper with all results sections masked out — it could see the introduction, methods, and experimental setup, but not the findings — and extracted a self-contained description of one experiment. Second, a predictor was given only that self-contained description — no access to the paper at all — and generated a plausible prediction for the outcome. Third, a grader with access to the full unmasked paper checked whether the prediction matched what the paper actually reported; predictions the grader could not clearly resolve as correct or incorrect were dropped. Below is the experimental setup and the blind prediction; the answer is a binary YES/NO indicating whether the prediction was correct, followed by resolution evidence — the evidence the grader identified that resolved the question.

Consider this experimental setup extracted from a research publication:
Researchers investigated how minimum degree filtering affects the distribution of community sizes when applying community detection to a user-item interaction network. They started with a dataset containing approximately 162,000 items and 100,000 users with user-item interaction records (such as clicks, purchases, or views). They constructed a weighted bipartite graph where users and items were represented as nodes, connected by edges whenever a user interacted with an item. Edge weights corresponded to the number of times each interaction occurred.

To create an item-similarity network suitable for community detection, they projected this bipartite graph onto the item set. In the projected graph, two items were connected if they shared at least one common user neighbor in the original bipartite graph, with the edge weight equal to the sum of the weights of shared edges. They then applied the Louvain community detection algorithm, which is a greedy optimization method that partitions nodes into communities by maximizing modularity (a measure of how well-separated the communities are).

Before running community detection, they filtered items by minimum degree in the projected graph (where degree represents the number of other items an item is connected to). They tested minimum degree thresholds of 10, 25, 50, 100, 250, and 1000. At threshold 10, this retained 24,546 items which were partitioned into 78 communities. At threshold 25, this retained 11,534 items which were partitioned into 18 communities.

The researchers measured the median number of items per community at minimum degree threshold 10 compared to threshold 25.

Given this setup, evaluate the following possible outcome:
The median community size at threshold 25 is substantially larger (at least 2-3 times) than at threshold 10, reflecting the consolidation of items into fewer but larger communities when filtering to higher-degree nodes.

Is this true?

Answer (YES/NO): YES